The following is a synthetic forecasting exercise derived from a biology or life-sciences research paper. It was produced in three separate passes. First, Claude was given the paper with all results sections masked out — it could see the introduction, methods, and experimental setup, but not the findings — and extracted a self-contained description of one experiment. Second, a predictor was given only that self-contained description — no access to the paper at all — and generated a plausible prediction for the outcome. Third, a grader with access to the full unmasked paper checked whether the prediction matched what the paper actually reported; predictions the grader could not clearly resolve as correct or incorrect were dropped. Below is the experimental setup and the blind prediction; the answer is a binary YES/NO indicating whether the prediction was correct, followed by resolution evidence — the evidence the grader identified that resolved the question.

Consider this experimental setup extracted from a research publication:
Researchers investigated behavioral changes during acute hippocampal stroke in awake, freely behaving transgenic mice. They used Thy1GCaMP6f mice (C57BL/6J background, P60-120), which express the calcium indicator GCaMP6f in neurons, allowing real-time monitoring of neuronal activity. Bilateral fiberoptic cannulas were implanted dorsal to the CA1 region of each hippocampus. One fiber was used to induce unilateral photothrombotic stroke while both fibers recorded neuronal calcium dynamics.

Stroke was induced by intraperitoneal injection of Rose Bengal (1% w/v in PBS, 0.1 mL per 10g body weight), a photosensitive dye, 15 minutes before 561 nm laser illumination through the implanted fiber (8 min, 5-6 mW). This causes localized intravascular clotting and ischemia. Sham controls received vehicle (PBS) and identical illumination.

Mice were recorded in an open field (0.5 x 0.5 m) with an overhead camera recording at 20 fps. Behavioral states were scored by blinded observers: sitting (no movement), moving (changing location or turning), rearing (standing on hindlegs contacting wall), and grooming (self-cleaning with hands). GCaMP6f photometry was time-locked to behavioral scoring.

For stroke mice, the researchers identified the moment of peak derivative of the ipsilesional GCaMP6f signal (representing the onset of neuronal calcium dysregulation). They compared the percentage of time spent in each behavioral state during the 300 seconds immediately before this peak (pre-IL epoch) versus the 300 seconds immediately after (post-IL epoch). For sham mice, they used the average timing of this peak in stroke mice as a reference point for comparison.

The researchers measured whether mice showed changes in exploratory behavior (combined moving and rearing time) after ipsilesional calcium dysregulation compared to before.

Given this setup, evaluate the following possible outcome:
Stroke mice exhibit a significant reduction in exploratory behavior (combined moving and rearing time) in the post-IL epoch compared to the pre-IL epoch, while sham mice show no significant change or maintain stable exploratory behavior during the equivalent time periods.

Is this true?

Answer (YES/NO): NO